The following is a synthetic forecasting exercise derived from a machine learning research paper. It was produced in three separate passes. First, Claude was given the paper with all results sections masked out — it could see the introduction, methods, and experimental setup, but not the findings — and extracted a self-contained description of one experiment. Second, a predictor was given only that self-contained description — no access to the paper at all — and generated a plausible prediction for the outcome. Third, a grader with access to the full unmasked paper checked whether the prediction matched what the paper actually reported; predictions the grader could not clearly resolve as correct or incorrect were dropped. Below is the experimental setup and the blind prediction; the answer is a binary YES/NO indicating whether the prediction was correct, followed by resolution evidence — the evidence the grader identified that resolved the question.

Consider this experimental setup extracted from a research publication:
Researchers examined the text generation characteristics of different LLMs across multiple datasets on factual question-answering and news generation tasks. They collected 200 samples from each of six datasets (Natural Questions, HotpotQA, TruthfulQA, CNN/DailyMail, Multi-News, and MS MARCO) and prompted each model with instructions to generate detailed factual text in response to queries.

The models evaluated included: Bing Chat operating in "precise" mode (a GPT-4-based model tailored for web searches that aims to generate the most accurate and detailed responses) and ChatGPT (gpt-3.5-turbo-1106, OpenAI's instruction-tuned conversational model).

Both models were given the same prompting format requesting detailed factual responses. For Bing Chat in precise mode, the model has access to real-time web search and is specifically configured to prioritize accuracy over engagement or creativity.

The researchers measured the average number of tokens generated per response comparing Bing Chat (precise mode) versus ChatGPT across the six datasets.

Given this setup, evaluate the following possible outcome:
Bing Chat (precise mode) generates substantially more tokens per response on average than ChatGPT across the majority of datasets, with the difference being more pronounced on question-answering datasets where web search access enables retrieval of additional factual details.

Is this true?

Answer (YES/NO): NO